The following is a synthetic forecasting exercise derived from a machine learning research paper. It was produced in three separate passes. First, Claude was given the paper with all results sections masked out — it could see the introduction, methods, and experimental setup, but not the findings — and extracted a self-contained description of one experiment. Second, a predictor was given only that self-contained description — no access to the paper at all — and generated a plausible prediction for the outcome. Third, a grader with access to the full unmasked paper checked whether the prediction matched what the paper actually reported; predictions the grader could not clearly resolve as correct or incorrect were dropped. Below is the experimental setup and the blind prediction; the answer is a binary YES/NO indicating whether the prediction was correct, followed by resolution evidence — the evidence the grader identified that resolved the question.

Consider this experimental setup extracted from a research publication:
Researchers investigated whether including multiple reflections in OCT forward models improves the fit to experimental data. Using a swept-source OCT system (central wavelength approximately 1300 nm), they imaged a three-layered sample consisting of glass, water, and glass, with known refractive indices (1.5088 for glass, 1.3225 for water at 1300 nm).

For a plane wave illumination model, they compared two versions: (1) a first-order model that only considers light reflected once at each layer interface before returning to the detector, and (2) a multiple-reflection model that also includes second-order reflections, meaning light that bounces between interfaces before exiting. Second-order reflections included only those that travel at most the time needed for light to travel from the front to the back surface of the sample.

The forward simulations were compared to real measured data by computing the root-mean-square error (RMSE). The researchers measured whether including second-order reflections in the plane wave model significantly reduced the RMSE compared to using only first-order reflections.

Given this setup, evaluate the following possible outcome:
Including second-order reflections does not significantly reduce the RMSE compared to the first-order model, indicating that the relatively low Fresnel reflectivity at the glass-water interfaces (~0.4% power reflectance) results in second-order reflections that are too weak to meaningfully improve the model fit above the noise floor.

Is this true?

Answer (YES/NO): YES